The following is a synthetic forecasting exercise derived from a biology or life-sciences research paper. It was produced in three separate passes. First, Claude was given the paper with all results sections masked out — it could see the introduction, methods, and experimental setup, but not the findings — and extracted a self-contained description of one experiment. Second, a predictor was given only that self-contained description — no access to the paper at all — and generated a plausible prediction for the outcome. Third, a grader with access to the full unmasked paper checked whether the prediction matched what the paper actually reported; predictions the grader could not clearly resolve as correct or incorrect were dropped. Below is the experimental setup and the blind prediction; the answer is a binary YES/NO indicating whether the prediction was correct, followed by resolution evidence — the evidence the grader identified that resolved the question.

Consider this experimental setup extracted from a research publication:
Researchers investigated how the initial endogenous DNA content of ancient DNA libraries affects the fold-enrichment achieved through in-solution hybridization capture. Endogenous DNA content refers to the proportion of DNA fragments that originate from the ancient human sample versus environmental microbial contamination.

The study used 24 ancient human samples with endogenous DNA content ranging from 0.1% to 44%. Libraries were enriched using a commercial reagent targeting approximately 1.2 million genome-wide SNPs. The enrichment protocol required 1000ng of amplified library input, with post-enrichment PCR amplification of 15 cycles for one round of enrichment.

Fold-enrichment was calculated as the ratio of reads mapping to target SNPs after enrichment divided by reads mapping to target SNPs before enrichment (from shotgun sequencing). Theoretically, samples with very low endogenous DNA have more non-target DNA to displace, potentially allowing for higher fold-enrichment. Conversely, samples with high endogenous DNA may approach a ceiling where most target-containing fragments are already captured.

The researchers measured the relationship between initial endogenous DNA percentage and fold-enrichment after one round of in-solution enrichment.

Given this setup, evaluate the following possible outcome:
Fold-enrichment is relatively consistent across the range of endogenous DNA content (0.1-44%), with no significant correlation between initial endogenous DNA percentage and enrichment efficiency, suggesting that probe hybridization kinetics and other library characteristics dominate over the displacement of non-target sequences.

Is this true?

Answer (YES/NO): NO